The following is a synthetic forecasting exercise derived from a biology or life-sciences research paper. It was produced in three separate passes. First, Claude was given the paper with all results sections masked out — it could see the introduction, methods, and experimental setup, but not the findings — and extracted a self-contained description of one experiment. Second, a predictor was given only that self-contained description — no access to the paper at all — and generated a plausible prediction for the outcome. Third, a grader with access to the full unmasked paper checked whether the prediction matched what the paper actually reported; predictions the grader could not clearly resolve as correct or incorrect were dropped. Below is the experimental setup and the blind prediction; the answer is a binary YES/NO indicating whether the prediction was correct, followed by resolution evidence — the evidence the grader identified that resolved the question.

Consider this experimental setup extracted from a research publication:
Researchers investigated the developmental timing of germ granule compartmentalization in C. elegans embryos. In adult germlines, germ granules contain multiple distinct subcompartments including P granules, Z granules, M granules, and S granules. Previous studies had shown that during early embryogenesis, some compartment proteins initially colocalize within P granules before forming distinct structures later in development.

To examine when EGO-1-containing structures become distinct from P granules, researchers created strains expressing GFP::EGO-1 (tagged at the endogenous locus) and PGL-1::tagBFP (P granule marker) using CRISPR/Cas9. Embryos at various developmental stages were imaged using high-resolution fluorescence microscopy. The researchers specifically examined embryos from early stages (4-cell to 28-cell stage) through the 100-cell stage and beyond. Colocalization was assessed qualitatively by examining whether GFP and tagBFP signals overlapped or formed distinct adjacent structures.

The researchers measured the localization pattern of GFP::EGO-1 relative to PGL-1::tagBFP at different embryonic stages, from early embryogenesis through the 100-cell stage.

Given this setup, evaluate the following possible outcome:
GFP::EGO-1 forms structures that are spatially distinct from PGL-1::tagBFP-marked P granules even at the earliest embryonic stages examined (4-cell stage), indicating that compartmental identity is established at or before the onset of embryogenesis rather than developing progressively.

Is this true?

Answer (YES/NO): NO